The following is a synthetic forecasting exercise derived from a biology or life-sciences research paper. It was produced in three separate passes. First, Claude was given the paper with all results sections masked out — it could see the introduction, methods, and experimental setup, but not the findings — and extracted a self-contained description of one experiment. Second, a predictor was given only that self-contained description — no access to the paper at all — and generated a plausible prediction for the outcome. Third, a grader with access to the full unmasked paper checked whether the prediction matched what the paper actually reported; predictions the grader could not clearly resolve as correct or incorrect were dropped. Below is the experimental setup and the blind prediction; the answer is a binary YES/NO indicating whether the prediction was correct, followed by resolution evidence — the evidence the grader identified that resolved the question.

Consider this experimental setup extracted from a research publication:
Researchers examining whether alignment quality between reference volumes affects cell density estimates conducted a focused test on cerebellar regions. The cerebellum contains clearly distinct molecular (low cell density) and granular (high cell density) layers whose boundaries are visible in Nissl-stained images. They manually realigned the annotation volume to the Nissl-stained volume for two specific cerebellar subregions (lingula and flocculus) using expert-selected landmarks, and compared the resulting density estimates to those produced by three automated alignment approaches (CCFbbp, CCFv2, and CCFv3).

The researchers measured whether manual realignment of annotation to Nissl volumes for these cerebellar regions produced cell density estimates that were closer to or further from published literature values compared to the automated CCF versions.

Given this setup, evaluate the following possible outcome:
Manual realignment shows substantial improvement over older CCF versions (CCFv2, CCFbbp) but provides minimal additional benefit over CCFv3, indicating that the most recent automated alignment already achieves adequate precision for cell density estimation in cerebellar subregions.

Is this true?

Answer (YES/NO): NO